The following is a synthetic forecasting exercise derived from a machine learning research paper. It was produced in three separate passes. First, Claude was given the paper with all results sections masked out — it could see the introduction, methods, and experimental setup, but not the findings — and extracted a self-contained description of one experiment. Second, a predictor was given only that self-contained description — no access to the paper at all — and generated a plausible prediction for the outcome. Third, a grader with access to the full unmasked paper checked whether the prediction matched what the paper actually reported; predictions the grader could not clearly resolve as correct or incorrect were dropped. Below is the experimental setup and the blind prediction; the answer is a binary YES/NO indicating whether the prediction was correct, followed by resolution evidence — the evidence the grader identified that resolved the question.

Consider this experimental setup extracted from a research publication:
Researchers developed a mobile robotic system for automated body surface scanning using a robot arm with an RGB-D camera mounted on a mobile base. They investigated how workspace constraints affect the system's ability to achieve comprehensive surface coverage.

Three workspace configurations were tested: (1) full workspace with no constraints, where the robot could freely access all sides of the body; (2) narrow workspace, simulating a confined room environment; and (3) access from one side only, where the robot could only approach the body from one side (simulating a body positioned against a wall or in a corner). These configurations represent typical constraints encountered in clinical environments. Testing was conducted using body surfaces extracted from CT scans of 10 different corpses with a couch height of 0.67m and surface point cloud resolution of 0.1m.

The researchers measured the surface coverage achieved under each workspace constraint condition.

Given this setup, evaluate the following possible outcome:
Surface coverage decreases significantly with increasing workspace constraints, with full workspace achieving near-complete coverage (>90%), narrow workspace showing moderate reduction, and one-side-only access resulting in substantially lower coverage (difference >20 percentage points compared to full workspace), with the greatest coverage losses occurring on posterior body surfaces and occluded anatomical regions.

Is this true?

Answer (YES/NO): NO